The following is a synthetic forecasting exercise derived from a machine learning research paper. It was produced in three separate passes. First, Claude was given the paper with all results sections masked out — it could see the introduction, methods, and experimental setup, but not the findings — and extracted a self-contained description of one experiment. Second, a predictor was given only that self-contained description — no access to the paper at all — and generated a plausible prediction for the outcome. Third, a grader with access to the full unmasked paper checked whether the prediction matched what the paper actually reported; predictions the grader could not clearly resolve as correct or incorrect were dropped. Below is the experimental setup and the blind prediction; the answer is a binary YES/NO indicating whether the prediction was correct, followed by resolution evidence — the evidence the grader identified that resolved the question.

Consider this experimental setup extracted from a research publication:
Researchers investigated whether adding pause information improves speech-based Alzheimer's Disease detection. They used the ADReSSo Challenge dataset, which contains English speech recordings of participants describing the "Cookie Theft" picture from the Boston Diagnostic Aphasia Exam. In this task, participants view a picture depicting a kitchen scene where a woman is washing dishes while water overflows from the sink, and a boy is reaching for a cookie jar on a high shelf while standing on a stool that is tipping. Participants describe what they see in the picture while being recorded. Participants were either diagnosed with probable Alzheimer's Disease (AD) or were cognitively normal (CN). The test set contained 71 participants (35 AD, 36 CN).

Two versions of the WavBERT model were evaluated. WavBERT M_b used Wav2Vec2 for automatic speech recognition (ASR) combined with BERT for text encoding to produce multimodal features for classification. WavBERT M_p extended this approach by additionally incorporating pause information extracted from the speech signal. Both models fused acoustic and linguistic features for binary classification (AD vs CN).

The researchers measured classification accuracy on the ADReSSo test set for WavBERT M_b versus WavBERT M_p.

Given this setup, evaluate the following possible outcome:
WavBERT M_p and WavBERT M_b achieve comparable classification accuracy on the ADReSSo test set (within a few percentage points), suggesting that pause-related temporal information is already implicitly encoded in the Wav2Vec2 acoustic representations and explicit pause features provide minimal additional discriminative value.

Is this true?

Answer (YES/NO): NO